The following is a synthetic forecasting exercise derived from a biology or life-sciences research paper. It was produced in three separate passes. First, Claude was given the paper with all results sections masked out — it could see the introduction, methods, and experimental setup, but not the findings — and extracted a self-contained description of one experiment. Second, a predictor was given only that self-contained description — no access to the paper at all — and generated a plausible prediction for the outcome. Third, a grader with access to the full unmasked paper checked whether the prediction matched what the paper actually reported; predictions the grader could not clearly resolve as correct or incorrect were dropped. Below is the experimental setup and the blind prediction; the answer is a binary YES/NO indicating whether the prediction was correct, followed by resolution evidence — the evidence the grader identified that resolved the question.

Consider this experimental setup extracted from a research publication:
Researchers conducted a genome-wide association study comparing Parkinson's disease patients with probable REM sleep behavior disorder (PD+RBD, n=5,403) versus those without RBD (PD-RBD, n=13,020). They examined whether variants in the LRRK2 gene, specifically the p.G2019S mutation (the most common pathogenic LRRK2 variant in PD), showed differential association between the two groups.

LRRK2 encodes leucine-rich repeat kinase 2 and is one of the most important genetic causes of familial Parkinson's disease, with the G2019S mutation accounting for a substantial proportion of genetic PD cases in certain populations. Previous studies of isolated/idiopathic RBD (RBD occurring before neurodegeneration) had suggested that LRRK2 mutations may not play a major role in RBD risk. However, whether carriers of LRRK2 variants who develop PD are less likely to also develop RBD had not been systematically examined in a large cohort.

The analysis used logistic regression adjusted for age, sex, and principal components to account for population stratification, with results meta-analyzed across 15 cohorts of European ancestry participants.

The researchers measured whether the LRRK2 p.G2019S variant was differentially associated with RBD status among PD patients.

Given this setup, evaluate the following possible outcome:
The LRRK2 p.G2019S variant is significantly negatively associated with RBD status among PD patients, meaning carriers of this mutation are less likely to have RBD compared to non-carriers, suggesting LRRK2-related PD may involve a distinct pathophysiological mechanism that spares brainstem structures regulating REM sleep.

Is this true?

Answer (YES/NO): YES